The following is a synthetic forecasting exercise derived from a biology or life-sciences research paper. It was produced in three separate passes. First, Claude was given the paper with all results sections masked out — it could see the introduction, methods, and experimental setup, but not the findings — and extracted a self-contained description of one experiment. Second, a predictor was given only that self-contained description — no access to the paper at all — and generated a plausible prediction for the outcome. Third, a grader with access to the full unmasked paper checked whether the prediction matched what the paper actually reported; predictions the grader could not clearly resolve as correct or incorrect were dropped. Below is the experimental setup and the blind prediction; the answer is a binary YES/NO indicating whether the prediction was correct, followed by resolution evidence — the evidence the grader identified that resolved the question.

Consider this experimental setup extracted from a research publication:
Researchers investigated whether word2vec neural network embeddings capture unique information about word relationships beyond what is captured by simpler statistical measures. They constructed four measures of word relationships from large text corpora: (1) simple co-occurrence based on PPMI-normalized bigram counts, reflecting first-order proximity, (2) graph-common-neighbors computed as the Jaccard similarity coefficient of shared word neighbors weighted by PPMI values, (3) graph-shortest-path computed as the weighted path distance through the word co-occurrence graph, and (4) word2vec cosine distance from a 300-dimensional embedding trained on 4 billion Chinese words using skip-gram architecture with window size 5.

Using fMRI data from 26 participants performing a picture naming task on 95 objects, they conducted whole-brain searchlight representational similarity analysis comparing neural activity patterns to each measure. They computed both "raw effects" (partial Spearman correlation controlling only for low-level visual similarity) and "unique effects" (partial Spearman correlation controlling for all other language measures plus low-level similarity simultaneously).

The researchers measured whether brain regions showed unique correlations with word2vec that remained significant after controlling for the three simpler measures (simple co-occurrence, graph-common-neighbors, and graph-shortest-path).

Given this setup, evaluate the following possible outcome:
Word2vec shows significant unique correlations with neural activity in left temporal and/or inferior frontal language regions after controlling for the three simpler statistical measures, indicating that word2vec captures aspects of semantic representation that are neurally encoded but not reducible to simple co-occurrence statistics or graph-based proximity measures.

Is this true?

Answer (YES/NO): NO